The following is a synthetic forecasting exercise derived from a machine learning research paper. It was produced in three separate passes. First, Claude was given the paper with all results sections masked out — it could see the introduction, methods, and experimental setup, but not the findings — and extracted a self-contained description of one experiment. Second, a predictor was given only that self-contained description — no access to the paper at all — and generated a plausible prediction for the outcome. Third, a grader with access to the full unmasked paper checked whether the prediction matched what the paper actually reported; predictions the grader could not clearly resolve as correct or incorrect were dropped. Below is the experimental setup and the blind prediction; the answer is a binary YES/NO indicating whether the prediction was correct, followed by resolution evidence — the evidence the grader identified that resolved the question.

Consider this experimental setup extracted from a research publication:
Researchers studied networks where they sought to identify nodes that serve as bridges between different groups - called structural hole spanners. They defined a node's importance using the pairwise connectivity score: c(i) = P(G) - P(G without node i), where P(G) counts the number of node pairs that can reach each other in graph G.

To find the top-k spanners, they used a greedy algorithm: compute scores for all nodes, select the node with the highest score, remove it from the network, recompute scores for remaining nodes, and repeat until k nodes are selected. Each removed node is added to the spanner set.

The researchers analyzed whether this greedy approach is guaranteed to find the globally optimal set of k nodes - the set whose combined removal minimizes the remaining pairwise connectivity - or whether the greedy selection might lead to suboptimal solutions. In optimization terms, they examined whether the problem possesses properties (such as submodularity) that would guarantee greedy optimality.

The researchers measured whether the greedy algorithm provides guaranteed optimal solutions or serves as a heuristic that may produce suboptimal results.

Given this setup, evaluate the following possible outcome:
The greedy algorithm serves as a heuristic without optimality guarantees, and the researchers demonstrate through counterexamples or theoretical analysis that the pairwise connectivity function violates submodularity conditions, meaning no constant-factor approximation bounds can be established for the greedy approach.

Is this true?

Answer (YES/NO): NO